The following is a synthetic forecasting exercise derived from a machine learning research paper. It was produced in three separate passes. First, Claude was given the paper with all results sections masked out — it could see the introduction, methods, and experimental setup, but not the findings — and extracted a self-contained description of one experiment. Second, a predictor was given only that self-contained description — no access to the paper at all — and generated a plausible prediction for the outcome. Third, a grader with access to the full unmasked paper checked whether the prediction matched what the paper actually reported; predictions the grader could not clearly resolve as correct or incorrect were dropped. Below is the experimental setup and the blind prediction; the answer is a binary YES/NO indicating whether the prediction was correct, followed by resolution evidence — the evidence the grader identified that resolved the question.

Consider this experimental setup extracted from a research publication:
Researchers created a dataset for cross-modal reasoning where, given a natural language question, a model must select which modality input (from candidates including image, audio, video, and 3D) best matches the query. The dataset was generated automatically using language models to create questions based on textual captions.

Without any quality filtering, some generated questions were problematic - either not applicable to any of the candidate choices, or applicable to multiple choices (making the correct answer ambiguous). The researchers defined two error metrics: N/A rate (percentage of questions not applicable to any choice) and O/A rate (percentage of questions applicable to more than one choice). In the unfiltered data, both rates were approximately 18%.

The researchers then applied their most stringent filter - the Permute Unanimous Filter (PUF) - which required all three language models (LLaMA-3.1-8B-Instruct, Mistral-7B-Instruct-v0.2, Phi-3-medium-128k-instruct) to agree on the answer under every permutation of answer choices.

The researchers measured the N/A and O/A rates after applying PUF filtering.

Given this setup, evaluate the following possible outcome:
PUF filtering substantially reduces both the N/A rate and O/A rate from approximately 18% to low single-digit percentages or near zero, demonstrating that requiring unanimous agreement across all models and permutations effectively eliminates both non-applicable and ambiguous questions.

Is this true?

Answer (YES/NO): YES